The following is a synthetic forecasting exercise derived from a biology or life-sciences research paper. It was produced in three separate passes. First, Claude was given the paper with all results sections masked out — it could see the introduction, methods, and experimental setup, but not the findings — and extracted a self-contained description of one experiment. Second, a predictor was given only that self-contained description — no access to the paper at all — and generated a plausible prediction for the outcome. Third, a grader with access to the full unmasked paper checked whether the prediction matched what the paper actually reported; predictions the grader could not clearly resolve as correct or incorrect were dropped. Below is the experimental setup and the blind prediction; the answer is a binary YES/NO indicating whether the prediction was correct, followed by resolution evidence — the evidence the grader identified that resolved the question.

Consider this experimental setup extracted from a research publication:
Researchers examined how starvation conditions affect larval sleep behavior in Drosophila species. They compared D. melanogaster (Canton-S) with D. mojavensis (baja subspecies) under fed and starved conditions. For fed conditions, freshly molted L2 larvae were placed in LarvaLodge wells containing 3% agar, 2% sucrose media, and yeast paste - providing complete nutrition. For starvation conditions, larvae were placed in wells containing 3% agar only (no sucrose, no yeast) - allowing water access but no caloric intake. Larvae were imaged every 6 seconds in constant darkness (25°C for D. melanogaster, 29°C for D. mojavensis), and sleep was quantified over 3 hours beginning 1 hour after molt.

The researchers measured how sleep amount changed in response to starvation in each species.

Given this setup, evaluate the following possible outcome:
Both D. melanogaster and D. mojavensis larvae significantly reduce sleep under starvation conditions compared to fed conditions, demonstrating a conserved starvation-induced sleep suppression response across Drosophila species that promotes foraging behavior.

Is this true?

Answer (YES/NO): YES